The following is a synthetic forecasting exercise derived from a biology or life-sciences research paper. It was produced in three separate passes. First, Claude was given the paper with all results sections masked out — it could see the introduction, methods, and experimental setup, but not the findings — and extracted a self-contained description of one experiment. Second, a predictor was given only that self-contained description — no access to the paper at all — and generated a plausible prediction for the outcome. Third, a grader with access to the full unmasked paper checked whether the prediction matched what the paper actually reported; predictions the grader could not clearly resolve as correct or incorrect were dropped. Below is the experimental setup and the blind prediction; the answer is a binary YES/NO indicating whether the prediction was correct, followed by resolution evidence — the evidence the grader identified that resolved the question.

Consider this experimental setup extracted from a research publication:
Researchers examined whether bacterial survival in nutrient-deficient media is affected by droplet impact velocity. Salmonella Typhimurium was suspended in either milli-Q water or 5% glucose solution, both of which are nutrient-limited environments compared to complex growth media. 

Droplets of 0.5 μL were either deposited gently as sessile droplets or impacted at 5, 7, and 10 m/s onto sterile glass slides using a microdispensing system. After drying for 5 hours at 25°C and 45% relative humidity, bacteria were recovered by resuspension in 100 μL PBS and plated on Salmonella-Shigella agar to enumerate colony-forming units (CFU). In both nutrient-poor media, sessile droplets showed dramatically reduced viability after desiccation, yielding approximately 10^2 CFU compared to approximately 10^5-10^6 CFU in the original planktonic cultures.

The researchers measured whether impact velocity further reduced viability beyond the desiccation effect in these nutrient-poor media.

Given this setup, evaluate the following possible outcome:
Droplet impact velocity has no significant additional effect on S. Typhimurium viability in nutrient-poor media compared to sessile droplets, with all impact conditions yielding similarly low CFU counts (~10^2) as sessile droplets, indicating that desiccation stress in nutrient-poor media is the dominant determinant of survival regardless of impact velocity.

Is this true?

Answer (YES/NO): YES